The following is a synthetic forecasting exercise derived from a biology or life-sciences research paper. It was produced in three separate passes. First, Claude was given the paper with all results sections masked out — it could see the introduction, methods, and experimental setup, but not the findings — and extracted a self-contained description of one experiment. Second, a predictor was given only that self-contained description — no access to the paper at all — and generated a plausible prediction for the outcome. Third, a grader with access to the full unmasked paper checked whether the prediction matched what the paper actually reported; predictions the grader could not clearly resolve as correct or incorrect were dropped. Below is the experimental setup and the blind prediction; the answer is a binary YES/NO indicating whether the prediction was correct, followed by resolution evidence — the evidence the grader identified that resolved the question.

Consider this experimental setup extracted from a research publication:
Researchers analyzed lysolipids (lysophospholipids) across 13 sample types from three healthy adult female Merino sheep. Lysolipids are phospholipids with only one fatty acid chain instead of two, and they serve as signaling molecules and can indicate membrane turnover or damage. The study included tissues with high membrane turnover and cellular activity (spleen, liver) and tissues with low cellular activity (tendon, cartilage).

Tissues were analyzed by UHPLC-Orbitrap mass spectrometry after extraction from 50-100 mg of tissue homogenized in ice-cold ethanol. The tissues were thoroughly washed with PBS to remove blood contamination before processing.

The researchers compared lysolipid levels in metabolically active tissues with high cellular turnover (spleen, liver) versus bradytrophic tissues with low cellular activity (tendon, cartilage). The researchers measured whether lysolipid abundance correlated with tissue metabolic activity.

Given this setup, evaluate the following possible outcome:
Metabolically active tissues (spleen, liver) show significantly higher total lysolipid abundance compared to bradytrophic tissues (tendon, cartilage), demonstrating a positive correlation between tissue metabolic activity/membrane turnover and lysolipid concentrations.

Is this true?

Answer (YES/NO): NO